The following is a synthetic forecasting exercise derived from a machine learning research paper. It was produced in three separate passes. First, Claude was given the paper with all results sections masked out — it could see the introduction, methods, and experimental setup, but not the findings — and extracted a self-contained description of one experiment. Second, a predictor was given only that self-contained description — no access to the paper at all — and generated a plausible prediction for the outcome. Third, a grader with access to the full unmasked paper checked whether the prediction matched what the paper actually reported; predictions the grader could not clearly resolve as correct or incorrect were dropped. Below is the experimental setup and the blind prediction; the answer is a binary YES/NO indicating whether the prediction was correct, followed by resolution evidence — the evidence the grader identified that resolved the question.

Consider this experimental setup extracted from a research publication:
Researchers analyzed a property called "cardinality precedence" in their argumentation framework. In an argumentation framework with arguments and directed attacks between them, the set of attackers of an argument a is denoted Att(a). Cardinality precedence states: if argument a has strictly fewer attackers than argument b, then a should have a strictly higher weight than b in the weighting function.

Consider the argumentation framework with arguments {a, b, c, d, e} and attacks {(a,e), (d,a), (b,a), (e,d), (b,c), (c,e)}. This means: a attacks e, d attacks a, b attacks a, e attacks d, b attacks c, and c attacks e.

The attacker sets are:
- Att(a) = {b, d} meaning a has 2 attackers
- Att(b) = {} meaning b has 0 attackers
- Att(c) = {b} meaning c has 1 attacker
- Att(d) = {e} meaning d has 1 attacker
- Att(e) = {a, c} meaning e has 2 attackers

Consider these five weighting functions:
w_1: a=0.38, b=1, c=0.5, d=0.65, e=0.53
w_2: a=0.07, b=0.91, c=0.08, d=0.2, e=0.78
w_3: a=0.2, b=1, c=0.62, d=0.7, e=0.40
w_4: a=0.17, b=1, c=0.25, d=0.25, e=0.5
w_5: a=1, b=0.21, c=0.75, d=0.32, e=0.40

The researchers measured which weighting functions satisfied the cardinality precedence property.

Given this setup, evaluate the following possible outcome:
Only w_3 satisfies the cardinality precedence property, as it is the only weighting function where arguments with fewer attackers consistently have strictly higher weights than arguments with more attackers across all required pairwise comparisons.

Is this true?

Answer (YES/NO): YES